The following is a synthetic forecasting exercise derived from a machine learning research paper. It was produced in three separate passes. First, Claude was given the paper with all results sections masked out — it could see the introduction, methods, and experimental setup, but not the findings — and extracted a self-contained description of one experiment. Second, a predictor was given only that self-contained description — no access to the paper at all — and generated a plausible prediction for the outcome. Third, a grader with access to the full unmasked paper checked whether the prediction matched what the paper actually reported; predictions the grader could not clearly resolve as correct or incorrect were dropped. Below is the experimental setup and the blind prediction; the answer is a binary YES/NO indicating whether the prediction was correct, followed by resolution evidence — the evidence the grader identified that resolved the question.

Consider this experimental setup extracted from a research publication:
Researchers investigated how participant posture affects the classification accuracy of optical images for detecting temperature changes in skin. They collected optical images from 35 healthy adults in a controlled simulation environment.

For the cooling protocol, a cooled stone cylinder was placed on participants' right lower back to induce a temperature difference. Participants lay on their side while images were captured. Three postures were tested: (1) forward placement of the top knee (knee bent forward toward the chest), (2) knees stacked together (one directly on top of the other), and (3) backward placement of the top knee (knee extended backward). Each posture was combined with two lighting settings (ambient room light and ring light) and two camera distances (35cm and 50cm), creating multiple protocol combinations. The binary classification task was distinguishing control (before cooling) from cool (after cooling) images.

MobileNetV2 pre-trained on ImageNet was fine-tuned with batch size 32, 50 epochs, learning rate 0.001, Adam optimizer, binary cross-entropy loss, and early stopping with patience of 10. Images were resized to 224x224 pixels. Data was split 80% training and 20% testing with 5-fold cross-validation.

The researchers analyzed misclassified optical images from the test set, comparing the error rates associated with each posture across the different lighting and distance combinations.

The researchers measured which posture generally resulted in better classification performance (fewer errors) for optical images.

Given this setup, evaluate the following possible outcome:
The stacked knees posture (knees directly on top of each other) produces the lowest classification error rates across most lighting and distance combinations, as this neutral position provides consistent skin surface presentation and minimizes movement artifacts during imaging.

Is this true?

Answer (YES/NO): YES